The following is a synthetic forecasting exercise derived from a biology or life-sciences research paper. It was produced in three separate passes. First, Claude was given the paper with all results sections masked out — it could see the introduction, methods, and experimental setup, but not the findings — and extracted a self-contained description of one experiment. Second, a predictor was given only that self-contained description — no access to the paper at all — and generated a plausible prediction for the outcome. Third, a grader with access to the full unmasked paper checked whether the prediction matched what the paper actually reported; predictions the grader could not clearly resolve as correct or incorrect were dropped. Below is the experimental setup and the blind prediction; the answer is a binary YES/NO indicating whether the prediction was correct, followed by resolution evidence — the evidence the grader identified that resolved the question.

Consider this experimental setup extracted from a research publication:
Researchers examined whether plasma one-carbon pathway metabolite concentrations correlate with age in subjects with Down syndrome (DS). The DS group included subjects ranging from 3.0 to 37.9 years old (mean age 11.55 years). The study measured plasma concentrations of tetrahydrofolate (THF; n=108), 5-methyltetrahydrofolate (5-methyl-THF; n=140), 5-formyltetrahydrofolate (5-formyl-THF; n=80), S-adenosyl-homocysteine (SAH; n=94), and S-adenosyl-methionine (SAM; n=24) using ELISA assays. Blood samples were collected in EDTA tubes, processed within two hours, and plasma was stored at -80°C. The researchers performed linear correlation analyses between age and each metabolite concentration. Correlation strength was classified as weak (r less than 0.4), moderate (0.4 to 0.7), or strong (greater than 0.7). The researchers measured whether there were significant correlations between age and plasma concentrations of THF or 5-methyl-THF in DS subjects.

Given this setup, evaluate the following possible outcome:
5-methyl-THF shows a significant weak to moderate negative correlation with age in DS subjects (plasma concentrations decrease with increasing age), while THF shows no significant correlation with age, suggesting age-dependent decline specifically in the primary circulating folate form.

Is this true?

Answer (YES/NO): NO